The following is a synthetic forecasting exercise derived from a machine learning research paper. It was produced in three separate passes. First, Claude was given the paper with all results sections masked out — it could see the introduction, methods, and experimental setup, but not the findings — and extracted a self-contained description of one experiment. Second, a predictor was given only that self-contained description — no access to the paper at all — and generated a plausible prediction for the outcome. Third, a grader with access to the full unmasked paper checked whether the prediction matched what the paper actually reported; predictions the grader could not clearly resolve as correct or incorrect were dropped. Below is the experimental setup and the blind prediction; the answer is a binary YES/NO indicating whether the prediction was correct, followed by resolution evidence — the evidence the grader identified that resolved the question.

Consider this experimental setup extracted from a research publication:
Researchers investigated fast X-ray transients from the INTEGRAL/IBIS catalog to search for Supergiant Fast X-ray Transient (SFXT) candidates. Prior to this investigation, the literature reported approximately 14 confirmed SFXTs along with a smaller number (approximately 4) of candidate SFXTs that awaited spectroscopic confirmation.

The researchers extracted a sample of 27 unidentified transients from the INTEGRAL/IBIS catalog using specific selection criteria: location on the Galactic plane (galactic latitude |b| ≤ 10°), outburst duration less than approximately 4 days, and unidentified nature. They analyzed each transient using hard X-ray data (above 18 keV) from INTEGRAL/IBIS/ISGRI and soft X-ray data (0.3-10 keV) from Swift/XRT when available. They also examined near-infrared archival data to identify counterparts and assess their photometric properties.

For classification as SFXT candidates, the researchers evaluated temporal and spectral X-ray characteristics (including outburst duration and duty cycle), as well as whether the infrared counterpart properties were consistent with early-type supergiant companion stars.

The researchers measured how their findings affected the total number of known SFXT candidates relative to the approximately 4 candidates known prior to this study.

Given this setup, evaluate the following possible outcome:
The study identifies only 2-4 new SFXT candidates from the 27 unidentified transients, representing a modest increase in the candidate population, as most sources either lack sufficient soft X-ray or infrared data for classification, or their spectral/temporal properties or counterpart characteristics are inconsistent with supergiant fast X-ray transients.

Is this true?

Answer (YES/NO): NO